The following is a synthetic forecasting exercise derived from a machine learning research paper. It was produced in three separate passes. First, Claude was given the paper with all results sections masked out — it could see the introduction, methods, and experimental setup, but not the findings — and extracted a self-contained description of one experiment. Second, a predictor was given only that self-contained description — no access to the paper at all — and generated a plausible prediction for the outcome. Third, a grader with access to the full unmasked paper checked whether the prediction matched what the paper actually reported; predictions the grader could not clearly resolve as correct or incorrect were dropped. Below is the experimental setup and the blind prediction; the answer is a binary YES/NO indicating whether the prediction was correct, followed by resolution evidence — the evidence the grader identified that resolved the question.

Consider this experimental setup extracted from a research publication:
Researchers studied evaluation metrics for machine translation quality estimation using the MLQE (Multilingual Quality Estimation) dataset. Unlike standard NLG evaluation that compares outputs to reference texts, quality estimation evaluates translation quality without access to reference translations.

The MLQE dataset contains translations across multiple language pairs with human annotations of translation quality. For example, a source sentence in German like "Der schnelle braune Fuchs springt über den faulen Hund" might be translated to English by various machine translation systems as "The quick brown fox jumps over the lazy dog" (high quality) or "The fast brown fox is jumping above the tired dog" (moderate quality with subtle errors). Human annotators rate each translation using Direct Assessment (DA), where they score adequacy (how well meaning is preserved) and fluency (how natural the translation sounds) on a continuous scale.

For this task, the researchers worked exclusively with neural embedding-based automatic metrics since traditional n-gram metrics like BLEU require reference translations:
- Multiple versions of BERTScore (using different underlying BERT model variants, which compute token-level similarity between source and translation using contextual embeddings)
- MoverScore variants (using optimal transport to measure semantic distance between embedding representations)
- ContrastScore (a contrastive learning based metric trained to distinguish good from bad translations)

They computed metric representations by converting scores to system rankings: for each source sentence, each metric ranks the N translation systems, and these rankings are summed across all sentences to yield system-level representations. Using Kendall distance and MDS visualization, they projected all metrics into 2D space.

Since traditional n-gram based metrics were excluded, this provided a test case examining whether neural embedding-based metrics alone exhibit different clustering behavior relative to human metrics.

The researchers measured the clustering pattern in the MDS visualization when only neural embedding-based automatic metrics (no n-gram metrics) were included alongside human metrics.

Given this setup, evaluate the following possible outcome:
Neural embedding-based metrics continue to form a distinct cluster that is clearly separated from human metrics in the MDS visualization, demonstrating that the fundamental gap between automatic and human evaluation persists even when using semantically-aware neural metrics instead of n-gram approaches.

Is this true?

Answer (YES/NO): YES